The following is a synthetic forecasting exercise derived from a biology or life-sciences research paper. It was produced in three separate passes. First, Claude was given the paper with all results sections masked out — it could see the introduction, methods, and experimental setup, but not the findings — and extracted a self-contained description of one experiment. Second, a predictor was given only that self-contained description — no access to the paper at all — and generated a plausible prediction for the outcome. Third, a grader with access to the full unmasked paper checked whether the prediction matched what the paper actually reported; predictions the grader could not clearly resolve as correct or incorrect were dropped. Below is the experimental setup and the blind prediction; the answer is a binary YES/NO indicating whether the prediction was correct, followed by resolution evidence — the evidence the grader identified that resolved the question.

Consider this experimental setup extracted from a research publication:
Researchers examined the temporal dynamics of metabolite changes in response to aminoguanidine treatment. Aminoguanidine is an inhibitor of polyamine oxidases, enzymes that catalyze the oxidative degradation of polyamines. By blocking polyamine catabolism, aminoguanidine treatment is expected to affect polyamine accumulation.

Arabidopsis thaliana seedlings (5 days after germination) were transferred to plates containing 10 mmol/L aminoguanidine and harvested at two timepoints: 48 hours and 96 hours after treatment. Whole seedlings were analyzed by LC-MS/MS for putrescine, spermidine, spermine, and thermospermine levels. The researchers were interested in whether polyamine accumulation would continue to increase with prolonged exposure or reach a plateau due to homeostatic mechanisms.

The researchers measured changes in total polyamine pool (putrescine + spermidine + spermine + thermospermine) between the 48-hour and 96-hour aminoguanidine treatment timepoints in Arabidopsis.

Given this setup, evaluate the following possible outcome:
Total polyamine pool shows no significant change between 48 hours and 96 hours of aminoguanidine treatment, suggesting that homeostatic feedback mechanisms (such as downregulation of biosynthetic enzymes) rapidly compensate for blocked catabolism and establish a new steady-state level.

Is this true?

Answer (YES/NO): NO